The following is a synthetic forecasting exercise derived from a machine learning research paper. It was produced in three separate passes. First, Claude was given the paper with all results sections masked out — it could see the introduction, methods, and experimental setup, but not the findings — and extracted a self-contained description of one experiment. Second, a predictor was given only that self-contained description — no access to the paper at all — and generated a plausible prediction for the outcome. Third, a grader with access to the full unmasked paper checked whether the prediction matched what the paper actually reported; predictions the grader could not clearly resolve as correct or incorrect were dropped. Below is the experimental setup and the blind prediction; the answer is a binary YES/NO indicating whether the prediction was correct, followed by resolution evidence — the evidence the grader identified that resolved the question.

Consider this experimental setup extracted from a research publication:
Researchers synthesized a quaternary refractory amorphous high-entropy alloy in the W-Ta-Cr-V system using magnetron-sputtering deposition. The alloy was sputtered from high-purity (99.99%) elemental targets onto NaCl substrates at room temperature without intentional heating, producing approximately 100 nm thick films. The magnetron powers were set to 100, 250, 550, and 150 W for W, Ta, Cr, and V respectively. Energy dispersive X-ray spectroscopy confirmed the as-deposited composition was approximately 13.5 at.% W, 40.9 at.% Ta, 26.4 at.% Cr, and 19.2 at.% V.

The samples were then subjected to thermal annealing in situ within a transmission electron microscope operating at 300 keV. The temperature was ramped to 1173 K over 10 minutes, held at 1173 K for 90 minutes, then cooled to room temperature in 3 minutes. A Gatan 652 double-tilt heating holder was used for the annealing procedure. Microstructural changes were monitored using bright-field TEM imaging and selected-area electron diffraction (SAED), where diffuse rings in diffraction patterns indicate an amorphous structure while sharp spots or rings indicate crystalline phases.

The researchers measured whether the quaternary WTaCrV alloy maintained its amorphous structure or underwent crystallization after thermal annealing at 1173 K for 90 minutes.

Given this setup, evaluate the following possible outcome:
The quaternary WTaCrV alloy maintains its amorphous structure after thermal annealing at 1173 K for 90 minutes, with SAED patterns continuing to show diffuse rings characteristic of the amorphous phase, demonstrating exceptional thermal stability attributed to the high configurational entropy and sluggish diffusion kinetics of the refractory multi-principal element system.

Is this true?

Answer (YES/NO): NO